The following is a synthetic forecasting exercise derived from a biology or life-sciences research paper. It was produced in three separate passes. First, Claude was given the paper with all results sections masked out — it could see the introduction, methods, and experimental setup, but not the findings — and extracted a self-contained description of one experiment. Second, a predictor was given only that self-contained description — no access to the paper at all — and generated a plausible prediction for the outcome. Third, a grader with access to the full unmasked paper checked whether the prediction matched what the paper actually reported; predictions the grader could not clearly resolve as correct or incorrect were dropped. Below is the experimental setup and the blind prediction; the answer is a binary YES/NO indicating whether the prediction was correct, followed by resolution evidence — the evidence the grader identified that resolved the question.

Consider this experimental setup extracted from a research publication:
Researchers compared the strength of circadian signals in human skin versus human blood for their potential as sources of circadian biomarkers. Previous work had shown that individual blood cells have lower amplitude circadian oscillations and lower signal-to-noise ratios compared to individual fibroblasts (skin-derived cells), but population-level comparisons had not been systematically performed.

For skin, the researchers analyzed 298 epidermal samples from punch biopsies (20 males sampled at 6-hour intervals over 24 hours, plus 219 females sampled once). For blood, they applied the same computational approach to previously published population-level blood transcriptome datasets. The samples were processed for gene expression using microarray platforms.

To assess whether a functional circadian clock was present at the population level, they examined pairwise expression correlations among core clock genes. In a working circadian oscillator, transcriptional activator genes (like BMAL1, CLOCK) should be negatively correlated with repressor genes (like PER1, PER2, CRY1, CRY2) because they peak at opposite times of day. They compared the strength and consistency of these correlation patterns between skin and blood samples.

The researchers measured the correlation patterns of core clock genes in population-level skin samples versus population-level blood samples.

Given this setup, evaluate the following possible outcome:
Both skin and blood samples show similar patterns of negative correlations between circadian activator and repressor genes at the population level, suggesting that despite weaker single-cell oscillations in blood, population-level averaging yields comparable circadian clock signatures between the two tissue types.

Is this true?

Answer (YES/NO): NO